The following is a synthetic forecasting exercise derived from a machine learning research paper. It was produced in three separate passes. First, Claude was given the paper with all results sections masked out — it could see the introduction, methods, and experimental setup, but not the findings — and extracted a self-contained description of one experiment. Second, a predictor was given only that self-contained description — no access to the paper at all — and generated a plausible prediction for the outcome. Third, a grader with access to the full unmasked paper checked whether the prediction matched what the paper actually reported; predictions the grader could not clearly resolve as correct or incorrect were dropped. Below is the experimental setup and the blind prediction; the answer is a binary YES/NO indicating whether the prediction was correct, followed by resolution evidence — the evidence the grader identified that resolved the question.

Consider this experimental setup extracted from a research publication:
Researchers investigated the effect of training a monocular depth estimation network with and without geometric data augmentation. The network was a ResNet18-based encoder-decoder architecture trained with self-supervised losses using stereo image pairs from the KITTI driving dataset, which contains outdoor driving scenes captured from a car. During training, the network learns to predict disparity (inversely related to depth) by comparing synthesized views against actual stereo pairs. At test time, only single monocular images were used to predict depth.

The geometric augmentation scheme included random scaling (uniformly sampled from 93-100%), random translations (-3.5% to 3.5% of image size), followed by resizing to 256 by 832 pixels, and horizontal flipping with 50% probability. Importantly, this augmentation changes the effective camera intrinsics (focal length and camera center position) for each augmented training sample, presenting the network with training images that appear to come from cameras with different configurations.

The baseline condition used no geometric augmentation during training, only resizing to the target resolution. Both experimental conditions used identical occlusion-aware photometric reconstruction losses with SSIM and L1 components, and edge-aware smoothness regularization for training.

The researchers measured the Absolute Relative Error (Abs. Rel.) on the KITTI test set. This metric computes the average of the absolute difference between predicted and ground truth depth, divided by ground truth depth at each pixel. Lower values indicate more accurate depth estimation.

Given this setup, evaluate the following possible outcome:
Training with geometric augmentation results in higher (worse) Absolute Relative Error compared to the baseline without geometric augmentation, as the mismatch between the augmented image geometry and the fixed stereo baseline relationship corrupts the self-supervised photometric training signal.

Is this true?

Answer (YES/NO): YES